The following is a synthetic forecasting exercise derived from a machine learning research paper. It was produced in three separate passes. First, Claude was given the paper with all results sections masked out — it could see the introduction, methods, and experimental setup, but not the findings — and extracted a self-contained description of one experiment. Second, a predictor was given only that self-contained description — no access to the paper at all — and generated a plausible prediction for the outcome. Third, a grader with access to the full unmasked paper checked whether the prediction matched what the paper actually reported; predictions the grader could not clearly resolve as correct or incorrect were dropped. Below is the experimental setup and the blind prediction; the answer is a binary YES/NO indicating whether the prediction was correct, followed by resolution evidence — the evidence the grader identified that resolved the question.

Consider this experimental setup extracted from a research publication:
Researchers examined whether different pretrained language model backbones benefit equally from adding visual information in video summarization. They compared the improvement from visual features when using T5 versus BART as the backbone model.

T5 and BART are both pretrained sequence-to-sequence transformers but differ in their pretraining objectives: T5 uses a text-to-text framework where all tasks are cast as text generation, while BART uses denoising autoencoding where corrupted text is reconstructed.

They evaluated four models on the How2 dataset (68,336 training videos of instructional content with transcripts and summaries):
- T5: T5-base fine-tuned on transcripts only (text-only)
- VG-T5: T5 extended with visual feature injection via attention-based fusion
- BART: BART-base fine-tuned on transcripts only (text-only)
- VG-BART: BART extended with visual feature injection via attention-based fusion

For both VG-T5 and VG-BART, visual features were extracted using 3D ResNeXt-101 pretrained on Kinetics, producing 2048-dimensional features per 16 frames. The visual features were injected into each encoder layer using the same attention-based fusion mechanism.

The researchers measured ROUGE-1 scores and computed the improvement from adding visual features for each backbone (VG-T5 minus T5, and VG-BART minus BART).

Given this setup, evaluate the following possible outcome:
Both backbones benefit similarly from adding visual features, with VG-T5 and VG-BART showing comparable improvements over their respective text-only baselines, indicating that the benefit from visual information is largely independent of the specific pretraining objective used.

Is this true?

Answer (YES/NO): NO